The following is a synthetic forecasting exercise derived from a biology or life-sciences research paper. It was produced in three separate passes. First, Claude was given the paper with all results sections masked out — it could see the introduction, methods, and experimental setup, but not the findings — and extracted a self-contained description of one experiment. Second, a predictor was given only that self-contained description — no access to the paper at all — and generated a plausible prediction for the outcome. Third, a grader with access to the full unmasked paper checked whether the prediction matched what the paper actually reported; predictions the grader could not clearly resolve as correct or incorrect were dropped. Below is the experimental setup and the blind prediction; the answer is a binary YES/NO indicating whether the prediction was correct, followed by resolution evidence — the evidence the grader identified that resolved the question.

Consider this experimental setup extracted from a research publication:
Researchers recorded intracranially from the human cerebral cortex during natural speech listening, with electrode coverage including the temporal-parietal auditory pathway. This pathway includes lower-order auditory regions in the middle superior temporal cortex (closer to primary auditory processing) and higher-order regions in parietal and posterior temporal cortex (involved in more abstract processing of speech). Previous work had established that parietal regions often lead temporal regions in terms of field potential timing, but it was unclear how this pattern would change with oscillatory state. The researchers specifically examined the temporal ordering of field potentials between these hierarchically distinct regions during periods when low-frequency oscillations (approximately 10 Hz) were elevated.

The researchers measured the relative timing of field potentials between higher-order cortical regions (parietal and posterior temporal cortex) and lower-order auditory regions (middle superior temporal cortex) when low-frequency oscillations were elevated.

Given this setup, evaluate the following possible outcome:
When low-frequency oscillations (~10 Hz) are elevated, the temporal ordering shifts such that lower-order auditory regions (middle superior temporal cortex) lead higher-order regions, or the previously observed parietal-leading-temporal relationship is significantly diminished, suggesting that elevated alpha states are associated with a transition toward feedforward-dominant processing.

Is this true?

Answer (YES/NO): NO